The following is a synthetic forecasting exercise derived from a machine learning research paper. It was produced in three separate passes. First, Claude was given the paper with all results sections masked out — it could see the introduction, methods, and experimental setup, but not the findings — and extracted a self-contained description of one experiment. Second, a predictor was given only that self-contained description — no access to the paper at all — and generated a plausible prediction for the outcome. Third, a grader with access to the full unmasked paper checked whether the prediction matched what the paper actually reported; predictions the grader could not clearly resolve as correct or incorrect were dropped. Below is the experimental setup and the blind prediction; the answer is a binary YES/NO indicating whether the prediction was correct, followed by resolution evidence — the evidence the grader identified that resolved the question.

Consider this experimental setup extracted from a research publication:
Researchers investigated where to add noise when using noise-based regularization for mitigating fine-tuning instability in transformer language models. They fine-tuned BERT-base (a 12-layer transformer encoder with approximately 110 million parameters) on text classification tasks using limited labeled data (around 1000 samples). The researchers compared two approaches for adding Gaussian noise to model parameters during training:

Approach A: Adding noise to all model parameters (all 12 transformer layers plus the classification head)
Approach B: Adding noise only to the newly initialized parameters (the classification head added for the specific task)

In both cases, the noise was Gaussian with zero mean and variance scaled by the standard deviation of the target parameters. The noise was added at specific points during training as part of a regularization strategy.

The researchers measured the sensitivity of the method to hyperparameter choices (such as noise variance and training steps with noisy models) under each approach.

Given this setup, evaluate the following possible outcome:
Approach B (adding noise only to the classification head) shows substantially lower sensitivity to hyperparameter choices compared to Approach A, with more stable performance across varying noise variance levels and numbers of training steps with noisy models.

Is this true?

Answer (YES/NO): YES